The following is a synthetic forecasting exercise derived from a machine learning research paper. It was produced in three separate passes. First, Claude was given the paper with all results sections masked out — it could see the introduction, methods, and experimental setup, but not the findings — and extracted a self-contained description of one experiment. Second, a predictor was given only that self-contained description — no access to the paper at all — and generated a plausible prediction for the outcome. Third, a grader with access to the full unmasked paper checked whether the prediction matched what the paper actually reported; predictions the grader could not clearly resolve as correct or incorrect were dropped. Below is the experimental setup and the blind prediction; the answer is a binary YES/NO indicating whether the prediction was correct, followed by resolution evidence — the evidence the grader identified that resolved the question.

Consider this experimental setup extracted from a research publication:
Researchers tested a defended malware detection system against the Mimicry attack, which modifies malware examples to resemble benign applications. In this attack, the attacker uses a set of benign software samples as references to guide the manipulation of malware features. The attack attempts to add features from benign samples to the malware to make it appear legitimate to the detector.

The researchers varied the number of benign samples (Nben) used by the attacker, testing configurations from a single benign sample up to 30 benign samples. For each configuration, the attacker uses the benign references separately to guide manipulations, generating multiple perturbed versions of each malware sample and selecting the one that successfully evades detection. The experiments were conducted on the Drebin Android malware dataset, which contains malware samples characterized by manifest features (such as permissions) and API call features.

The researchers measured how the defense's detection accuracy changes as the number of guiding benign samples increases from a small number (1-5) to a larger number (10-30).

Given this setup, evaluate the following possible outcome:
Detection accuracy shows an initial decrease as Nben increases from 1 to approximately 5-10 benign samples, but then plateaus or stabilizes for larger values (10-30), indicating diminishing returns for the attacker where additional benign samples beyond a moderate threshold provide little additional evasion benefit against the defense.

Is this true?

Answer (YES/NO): NO